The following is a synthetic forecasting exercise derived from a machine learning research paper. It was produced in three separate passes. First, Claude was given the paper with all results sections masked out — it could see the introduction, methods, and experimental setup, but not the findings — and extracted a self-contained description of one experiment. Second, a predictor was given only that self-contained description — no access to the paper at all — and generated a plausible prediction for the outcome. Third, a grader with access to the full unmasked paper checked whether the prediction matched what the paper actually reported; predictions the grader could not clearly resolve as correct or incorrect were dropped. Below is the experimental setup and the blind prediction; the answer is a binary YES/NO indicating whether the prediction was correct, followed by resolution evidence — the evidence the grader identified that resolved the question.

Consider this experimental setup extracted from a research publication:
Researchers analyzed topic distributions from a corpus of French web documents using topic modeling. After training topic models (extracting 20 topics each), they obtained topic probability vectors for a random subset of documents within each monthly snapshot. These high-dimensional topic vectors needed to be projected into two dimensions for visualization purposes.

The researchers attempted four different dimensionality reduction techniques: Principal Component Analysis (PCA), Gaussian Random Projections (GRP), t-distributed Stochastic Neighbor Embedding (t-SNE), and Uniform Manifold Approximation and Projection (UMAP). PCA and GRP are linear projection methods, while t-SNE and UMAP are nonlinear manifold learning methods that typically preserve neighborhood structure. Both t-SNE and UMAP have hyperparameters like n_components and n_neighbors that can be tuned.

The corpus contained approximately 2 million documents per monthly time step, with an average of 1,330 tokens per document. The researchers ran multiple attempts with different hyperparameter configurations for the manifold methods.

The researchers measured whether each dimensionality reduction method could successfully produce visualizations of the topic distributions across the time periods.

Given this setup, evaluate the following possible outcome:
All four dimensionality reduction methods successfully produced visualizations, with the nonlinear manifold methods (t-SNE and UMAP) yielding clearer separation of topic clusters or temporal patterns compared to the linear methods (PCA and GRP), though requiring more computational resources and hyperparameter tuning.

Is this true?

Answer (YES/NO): NO